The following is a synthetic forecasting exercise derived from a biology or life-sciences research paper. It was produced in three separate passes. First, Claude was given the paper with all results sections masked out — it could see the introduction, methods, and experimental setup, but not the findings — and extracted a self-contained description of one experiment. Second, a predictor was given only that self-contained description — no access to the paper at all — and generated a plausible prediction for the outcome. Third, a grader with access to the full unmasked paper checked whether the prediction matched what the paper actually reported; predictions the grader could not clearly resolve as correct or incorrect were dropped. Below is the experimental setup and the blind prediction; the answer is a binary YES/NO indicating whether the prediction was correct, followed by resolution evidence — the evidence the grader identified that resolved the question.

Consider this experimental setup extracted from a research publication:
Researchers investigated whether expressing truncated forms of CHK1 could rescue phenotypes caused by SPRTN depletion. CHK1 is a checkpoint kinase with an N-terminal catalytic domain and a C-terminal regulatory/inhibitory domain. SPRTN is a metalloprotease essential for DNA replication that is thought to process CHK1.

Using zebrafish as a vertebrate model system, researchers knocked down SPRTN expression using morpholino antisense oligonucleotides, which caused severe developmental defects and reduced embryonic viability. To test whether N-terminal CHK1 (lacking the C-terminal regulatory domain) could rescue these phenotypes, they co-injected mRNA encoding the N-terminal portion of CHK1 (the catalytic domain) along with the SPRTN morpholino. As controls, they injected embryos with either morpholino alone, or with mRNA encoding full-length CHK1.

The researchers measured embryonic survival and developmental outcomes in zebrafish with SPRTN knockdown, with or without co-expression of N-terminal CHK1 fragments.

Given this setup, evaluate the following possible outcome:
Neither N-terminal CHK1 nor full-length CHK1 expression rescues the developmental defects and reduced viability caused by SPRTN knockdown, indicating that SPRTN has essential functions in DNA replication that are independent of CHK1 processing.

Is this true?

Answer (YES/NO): NO